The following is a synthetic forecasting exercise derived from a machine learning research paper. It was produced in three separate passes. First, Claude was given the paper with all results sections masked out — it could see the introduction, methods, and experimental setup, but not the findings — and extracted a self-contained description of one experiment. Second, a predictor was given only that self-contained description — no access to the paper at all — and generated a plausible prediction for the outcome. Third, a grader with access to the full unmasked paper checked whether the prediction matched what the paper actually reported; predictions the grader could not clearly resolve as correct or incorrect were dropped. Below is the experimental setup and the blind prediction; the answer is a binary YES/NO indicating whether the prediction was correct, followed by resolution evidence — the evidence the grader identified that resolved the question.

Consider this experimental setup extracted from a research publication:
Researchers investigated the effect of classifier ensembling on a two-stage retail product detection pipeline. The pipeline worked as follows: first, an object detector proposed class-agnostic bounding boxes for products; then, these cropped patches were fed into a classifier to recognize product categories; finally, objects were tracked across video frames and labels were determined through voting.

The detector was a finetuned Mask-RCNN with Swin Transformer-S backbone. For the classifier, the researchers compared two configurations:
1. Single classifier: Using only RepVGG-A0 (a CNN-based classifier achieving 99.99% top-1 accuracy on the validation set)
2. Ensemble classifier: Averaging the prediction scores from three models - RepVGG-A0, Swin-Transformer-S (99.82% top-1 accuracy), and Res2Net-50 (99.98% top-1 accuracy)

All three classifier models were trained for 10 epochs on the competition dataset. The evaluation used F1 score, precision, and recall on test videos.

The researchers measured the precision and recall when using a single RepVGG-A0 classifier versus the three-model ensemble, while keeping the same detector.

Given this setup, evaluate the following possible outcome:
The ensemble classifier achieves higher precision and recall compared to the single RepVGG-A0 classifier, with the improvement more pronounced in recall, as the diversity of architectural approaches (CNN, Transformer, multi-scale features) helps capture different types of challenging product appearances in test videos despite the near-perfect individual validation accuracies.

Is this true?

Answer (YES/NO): NO